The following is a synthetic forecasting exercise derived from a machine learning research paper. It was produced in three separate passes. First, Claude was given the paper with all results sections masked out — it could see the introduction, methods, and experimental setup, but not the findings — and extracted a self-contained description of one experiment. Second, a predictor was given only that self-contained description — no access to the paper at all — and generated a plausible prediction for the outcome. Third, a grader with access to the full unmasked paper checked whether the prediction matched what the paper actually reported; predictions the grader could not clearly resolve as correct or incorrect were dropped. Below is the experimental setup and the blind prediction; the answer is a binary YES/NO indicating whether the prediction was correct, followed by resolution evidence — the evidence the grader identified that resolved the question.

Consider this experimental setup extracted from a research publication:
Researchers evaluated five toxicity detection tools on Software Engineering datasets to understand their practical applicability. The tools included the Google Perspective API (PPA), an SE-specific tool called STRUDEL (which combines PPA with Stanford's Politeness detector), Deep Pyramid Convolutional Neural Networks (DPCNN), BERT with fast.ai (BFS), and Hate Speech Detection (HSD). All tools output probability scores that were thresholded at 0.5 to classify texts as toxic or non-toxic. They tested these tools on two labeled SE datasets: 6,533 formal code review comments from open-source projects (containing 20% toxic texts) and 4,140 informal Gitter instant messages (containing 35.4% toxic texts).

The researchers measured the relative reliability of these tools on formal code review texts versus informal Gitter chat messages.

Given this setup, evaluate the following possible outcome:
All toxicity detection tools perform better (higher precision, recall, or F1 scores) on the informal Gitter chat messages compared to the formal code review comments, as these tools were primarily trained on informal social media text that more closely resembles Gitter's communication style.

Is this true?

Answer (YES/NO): YES